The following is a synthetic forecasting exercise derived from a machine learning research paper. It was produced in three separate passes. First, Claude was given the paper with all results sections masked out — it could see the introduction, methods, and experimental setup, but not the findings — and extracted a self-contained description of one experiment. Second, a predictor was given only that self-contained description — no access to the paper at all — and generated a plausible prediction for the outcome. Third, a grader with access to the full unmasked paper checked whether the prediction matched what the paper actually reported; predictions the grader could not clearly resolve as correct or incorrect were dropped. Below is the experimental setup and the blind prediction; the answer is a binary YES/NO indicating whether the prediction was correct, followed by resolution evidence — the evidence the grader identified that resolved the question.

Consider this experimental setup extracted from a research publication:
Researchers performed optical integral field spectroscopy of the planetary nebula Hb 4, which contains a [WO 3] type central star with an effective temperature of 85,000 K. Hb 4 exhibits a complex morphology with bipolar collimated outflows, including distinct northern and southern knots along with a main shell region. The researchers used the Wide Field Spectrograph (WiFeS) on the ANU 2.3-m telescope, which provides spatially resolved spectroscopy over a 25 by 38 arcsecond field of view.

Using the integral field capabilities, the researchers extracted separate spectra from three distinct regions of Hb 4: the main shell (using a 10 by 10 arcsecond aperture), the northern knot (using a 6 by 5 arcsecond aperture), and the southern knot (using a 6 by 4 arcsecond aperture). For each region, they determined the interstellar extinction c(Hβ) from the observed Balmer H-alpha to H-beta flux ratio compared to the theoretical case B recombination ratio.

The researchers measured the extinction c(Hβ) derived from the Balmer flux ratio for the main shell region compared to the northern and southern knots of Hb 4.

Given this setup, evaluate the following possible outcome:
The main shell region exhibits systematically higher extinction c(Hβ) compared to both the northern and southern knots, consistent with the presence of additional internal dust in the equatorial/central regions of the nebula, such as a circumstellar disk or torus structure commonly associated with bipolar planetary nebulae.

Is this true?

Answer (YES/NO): NO